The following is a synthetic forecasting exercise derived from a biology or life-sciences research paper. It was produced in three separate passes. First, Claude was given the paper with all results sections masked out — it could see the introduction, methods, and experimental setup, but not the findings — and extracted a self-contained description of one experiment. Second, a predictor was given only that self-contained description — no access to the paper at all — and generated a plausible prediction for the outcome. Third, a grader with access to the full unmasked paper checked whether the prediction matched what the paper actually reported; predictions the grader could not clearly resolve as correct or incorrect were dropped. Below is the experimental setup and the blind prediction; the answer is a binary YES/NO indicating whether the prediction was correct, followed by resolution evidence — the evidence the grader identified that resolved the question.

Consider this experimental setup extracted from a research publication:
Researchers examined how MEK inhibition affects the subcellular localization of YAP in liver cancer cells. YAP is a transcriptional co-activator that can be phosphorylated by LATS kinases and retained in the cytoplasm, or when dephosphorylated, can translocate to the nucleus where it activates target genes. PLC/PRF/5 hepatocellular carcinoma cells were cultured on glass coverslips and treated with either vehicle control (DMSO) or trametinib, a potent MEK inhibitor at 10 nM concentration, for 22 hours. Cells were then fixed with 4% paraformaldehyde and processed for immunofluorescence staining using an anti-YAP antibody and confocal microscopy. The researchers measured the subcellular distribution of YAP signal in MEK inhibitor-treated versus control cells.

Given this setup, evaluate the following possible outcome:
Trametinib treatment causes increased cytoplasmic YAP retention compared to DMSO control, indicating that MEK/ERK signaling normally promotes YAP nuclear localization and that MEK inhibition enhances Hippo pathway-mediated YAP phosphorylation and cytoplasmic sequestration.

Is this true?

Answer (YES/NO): NO